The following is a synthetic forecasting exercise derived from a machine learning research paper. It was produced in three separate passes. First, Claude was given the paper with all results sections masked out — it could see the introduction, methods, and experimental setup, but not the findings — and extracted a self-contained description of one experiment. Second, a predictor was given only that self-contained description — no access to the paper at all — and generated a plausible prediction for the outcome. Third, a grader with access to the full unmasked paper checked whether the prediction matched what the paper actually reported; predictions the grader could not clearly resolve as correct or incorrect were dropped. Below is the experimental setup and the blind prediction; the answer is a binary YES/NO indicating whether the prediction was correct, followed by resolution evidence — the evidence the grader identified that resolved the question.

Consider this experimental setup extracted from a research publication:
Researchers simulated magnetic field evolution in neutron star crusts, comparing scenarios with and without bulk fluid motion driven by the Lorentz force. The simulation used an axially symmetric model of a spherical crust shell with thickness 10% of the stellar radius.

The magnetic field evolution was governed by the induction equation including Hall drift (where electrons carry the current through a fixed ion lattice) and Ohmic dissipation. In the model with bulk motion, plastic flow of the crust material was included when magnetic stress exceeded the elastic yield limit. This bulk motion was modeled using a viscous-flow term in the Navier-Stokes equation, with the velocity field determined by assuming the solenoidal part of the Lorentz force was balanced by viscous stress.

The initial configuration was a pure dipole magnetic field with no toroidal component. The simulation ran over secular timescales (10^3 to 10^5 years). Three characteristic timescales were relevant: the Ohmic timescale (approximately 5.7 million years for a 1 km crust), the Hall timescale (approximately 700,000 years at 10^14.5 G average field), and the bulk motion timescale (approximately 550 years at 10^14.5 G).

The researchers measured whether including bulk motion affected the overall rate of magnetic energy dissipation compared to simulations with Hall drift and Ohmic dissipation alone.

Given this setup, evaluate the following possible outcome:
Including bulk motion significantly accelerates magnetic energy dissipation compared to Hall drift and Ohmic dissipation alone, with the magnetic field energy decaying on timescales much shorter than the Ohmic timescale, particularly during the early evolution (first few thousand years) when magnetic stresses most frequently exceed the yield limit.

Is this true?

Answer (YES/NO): YES